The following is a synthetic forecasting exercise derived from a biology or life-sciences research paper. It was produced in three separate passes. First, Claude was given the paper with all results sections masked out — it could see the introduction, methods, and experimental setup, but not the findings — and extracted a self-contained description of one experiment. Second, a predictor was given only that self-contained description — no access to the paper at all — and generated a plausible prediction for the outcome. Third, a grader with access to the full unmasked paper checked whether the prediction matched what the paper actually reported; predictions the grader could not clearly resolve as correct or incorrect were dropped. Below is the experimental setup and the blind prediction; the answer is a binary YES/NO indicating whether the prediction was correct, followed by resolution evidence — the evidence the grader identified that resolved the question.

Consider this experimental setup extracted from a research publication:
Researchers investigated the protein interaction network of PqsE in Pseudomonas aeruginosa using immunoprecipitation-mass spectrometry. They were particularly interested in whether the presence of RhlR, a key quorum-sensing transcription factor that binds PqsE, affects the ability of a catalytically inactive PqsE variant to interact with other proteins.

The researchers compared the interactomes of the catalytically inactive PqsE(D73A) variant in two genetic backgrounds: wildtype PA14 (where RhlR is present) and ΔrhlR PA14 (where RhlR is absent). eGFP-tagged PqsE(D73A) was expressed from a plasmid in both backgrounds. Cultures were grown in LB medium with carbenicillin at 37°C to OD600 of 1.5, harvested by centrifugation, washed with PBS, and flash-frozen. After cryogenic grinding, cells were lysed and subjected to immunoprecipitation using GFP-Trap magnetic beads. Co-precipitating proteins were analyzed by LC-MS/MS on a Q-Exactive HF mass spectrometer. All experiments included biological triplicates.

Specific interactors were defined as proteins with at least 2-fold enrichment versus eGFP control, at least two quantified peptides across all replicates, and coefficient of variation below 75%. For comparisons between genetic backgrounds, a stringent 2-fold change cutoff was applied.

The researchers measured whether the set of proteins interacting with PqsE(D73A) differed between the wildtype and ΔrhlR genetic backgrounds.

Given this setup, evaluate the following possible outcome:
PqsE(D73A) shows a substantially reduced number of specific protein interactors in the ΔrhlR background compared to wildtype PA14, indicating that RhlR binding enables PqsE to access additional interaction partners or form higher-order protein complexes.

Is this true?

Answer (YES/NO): NO